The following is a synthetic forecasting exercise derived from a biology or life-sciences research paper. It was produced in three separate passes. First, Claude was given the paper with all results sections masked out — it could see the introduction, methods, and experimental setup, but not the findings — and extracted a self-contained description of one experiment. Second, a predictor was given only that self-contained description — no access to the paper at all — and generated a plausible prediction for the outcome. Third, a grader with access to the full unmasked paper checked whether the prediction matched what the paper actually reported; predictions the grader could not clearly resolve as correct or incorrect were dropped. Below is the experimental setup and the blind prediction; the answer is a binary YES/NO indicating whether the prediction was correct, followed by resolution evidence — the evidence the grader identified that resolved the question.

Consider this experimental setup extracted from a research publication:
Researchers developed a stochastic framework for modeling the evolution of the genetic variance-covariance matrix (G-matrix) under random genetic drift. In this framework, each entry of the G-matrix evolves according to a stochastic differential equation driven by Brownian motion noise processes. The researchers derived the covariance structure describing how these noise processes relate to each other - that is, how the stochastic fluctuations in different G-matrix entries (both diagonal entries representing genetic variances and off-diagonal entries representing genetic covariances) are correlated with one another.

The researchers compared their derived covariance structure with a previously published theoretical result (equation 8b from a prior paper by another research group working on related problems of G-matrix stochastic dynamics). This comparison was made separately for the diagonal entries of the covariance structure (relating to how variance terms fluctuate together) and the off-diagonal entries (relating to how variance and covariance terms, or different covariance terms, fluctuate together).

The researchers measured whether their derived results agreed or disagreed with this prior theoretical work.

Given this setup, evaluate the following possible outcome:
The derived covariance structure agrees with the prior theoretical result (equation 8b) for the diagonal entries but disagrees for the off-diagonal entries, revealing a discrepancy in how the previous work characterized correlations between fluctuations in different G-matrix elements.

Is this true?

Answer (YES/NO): NO